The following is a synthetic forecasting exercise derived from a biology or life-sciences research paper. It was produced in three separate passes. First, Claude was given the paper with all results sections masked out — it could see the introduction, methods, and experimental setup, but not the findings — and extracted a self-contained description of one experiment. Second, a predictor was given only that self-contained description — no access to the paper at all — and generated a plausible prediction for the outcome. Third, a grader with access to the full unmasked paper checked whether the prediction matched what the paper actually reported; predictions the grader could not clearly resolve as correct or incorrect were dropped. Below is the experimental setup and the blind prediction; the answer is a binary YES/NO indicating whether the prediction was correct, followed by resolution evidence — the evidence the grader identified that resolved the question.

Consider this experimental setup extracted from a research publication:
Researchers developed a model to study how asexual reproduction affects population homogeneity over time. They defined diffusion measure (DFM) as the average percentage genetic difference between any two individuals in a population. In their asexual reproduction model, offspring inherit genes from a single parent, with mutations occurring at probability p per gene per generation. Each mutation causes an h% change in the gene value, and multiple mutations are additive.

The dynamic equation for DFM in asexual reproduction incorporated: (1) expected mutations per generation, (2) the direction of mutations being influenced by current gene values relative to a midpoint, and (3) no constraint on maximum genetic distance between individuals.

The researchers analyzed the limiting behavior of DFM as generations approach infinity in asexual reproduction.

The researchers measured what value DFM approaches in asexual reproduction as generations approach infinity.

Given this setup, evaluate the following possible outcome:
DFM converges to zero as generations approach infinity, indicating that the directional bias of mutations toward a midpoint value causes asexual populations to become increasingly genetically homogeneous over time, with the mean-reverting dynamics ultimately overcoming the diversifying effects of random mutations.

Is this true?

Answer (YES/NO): NO